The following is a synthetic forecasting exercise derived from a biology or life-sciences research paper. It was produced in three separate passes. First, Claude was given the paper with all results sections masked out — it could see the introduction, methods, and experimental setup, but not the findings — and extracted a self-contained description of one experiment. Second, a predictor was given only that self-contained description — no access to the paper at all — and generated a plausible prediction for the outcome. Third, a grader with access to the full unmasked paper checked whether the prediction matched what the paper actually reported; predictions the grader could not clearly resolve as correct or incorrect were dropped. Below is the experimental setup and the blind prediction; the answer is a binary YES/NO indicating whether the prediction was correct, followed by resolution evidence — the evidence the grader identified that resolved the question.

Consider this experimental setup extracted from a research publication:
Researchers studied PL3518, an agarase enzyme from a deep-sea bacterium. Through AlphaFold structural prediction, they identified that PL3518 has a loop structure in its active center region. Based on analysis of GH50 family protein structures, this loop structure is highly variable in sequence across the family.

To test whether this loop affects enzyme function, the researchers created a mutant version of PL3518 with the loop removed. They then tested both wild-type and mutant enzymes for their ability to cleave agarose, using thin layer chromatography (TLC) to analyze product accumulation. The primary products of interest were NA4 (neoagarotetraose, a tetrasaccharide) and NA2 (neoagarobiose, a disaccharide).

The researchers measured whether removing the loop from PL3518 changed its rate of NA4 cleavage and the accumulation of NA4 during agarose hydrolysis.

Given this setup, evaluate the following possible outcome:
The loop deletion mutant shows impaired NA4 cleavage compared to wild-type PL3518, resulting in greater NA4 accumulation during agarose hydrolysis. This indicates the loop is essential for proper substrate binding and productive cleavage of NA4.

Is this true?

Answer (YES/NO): YES